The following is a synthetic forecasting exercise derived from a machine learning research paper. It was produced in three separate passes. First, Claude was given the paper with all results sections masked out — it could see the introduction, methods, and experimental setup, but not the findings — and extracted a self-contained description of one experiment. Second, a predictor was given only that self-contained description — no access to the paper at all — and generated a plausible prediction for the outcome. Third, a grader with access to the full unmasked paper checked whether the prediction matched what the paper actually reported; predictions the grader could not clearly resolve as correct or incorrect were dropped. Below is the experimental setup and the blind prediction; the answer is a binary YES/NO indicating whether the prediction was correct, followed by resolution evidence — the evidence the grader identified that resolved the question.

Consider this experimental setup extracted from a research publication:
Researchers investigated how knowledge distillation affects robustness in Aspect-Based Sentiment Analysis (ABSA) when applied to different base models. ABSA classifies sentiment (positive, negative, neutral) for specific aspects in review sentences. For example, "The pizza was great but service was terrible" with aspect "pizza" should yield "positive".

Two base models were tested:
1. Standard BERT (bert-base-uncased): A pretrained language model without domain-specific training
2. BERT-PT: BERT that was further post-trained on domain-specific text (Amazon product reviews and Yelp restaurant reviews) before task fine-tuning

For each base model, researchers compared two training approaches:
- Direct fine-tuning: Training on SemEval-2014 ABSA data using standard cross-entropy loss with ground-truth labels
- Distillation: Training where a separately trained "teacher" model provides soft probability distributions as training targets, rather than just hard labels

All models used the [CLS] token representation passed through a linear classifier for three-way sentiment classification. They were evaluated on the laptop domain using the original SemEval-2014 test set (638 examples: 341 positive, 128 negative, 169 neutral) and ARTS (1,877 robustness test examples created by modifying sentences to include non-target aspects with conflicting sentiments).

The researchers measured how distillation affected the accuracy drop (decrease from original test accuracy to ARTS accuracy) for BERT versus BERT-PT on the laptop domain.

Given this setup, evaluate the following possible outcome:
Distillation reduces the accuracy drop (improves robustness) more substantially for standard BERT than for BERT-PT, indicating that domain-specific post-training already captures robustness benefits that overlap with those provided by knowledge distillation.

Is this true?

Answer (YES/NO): NO